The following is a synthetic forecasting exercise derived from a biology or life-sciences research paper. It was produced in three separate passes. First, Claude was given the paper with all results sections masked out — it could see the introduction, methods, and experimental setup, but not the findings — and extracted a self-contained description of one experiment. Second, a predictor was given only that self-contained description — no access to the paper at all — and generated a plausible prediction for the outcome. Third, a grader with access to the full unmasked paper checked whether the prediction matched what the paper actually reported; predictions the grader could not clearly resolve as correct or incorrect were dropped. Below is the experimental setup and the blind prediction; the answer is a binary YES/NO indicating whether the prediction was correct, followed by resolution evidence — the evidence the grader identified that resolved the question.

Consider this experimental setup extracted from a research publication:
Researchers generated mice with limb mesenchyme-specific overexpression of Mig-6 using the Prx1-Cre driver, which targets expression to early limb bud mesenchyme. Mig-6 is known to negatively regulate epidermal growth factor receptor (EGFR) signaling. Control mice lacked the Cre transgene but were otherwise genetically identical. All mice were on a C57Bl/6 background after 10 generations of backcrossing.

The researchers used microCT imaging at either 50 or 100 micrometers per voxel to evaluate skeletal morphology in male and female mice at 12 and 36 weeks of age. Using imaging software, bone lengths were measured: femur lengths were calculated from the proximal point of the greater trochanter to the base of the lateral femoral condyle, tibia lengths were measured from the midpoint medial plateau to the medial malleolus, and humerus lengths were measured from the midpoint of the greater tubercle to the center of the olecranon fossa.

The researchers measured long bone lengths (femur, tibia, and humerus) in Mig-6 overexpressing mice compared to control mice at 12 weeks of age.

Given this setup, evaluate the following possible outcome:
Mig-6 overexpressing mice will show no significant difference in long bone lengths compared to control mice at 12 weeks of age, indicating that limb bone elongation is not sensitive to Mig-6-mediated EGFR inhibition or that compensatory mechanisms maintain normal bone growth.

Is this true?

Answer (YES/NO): YES